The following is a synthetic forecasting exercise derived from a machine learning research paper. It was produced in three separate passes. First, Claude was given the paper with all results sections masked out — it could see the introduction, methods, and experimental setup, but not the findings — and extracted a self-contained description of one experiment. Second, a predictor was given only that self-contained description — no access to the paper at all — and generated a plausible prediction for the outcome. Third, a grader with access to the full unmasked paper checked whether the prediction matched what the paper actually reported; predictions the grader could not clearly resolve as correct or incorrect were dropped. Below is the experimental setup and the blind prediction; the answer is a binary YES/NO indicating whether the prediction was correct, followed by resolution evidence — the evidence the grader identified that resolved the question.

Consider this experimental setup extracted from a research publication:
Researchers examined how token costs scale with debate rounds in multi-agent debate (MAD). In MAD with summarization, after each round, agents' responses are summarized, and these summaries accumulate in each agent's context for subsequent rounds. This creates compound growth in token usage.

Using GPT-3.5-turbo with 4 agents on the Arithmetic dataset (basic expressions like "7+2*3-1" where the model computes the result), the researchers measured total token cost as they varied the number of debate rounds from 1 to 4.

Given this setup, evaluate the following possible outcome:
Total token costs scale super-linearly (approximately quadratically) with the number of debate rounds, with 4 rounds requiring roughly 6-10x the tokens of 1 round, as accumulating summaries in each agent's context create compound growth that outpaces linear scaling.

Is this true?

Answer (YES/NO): NO